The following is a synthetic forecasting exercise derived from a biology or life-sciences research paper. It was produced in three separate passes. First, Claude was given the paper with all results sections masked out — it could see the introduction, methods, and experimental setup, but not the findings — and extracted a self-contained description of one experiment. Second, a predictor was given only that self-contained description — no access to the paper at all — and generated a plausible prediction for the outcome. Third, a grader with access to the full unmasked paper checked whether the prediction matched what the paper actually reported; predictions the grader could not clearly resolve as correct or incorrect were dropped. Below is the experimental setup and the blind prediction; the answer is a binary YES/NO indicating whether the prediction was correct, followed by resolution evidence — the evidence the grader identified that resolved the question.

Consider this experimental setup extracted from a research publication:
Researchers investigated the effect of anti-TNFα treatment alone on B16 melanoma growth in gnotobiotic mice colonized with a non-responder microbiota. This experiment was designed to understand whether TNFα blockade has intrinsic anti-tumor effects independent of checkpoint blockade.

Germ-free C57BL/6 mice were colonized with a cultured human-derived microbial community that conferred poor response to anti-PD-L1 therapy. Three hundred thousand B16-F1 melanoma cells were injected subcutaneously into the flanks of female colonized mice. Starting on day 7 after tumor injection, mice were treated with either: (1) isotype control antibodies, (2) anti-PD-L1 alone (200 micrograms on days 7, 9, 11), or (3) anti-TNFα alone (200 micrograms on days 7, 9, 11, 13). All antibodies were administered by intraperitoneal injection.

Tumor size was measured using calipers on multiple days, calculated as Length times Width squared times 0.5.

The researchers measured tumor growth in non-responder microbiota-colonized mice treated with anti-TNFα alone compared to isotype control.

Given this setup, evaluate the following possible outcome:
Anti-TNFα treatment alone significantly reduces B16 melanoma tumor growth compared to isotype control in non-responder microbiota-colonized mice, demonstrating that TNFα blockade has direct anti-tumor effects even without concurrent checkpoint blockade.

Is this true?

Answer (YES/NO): NO